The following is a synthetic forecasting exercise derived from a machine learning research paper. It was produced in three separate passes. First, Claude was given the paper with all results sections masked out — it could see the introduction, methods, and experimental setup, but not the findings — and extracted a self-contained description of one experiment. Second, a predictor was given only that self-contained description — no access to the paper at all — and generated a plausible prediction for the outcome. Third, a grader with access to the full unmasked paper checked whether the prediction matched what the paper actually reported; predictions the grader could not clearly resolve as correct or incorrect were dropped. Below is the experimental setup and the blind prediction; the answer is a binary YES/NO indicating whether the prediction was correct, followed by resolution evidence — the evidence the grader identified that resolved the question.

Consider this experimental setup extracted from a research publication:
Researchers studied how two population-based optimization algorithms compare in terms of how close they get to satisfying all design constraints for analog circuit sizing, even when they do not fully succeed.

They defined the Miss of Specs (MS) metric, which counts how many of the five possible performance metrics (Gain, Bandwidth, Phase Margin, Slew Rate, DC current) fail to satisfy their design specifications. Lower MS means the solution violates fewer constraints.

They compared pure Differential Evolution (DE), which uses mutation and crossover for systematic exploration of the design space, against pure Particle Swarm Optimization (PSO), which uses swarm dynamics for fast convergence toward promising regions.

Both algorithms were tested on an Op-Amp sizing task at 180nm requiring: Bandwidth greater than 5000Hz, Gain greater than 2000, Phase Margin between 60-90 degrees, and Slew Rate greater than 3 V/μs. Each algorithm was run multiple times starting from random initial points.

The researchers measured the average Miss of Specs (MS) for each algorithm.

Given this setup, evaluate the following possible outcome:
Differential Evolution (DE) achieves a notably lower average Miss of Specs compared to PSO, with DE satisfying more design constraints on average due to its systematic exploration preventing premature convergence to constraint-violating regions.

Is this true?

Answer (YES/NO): YES